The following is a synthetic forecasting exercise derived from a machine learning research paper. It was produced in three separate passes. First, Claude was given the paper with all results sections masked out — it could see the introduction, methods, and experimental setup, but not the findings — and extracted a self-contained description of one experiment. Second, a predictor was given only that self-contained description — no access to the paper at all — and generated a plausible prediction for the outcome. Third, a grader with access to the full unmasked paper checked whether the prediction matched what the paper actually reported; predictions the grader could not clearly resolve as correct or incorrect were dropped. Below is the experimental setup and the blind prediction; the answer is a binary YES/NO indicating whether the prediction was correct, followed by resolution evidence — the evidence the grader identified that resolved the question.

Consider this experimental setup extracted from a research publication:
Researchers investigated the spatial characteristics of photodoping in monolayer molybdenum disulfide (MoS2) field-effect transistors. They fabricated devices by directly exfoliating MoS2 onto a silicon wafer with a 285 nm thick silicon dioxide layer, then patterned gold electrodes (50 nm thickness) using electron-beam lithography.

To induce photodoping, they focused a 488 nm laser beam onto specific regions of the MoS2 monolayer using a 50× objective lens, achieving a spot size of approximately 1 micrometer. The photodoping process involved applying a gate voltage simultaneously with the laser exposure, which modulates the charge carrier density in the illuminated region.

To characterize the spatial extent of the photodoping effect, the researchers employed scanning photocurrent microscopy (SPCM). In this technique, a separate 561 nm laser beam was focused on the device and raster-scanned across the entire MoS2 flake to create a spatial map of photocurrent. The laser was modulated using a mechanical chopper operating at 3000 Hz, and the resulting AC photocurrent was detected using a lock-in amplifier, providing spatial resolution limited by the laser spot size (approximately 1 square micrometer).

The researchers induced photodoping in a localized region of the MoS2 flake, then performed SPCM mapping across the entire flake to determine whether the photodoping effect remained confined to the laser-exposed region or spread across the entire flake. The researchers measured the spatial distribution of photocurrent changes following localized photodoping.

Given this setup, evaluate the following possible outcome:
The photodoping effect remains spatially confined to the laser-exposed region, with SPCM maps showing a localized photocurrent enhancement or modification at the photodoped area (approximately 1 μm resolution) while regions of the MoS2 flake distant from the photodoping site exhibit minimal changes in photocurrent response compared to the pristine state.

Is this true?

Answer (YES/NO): YES